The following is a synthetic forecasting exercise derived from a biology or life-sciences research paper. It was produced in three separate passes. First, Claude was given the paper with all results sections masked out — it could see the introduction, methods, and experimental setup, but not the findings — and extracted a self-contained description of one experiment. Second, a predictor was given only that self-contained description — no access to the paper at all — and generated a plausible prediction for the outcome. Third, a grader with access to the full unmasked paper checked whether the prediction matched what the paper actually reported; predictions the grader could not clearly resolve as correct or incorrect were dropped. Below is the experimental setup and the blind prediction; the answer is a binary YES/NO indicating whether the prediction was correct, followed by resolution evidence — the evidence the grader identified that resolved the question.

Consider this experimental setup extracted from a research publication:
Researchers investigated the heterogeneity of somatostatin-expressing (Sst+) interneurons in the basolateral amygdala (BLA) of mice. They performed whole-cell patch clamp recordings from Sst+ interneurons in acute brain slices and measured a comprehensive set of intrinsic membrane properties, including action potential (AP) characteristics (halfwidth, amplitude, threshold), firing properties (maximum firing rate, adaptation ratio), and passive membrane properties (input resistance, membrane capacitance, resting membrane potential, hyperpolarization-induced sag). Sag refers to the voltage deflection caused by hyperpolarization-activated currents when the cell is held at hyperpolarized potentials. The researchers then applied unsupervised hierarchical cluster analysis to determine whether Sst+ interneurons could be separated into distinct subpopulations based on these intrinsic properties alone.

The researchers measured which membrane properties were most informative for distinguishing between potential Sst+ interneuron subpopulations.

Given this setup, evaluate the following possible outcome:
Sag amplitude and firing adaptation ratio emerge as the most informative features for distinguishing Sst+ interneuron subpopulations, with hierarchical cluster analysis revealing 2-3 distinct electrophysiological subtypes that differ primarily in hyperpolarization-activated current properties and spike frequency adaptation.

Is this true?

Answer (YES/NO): NO